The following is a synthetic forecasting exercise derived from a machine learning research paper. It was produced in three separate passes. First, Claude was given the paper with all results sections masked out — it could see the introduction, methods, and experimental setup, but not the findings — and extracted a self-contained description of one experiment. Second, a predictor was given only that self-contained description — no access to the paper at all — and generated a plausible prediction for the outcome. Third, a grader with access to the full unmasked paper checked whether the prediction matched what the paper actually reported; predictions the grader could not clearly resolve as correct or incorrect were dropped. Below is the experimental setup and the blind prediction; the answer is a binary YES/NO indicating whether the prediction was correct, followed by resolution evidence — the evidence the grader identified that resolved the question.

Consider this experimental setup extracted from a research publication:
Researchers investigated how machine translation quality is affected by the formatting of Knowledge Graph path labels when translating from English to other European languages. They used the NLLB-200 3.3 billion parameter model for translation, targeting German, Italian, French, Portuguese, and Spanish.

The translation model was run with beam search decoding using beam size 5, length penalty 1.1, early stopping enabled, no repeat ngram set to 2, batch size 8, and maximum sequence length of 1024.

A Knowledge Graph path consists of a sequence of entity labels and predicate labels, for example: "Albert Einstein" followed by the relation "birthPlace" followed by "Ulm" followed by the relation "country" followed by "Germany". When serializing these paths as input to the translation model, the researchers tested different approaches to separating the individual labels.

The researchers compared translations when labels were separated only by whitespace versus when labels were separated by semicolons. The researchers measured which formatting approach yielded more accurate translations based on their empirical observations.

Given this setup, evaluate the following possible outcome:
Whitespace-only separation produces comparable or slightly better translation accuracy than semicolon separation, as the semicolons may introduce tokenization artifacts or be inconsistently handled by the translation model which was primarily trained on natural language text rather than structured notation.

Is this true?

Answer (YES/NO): NO